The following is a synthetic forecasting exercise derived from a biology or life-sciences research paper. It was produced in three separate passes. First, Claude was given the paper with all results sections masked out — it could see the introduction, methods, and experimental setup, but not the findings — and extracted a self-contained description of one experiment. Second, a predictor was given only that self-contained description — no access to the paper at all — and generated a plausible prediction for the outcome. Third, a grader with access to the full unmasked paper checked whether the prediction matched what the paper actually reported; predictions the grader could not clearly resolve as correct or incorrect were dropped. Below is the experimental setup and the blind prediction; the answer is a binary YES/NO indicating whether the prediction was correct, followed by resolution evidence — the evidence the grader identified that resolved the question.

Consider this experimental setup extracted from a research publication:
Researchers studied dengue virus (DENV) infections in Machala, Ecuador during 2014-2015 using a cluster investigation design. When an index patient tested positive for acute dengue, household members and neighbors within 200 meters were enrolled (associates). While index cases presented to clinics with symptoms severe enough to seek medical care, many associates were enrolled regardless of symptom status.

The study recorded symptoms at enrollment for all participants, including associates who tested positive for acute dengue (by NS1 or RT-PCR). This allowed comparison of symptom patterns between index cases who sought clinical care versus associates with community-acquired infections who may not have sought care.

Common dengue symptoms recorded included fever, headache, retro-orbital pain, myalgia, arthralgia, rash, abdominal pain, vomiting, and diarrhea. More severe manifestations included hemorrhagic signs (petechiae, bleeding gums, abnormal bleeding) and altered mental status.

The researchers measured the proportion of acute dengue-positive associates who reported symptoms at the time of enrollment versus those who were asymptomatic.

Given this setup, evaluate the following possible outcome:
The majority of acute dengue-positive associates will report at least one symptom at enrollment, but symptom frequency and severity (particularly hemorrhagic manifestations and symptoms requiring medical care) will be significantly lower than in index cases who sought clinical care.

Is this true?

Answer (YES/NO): NO